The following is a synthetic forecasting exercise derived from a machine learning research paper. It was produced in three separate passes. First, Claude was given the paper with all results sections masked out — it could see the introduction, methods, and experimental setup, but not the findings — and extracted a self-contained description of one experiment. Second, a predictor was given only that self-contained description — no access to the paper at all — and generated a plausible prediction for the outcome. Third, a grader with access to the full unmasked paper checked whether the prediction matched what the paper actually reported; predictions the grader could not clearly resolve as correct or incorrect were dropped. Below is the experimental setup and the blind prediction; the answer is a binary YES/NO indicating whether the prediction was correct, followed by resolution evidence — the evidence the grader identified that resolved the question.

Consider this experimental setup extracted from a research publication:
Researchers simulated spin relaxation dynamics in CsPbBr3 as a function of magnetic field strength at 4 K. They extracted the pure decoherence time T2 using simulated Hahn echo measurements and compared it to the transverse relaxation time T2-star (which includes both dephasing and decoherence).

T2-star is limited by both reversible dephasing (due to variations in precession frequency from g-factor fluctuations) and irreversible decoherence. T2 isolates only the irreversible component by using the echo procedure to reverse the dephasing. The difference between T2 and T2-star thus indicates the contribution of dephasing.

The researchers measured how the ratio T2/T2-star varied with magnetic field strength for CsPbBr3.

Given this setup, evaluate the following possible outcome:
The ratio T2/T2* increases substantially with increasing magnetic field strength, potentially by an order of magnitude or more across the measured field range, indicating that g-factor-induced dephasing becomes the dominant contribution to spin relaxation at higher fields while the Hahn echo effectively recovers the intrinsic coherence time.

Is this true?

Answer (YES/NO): YES